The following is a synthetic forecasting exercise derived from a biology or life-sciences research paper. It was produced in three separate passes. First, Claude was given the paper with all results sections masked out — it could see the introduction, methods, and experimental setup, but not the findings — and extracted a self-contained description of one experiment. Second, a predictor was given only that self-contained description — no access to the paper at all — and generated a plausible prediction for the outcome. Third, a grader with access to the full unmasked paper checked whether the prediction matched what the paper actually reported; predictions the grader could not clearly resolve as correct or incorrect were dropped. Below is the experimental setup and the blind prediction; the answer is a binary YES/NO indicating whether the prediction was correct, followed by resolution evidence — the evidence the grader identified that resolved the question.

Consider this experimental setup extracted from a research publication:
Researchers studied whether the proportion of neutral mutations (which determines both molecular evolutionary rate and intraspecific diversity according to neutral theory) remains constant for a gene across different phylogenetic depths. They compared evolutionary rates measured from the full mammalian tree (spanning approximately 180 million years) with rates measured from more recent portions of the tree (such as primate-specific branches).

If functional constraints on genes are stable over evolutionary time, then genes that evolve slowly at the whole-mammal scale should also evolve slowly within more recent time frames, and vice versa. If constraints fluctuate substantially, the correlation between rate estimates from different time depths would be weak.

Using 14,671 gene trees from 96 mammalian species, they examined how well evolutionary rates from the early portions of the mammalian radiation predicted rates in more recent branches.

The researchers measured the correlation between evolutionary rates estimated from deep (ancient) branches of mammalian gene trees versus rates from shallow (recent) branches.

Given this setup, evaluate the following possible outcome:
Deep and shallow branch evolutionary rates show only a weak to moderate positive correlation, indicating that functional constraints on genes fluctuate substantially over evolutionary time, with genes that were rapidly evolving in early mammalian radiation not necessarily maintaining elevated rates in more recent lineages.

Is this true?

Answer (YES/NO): NO